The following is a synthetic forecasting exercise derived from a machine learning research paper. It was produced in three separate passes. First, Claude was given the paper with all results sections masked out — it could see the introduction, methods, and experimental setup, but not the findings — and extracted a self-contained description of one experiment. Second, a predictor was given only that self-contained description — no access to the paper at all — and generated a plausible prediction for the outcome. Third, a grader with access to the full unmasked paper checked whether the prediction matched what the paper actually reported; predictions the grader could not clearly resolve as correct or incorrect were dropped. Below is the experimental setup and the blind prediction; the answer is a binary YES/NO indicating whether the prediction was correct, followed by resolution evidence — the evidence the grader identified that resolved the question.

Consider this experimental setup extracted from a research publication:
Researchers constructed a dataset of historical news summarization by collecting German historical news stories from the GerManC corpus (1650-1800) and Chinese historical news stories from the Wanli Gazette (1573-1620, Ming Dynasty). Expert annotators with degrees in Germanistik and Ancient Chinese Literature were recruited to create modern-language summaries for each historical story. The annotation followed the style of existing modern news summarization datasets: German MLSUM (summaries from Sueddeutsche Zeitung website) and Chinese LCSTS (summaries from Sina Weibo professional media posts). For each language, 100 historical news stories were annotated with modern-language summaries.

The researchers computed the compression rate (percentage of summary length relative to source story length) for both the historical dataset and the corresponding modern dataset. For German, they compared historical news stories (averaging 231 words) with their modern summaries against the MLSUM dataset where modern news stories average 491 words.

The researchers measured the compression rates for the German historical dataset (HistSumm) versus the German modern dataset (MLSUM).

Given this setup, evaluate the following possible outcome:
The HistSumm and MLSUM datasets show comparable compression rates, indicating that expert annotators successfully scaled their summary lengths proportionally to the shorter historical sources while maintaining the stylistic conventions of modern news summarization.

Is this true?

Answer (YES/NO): YES